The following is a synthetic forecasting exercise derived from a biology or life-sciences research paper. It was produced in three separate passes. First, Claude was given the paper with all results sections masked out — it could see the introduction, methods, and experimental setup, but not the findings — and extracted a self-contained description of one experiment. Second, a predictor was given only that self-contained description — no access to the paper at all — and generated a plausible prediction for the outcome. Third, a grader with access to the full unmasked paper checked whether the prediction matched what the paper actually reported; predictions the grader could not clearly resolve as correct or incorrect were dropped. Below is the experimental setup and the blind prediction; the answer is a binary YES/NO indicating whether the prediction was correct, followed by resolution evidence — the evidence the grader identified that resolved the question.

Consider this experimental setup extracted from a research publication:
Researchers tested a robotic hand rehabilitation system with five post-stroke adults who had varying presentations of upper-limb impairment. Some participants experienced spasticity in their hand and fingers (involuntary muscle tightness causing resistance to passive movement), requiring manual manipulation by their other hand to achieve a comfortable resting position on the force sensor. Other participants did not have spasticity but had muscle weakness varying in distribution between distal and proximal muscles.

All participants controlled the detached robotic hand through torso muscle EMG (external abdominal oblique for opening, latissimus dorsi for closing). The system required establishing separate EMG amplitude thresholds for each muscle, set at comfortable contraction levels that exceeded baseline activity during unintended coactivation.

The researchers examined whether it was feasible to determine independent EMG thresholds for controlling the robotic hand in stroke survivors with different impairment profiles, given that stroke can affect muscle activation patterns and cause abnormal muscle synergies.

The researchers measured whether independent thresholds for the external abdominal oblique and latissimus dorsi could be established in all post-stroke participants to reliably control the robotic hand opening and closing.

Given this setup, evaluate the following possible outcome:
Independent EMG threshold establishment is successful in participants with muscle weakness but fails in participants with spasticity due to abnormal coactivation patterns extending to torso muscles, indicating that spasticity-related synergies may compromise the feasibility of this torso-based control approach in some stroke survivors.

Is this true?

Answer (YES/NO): NO